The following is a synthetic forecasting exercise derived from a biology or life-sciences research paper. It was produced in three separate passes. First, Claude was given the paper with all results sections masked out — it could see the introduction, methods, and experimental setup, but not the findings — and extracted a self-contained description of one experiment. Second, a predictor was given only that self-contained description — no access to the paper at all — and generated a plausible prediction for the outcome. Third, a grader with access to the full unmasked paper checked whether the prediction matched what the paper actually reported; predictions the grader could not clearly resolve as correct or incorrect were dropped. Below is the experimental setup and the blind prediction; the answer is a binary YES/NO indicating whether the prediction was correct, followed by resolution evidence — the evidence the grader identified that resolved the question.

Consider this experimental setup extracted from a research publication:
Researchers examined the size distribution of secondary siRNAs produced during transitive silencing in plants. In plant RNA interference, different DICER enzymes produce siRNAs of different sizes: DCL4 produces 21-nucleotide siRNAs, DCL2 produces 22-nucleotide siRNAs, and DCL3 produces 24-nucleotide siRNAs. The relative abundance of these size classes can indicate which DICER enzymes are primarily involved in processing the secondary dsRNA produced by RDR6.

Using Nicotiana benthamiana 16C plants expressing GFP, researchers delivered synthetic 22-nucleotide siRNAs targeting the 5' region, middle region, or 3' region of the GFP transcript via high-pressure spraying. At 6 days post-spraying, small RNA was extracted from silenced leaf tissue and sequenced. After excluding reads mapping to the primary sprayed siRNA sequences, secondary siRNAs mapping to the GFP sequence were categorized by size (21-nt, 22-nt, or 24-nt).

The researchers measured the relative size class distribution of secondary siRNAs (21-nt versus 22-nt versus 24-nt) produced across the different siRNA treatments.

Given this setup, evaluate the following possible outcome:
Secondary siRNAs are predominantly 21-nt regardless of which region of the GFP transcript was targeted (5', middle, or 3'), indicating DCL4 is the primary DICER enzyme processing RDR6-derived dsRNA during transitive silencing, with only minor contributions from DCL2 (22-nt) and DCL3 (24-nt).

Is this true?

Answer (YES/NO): NO